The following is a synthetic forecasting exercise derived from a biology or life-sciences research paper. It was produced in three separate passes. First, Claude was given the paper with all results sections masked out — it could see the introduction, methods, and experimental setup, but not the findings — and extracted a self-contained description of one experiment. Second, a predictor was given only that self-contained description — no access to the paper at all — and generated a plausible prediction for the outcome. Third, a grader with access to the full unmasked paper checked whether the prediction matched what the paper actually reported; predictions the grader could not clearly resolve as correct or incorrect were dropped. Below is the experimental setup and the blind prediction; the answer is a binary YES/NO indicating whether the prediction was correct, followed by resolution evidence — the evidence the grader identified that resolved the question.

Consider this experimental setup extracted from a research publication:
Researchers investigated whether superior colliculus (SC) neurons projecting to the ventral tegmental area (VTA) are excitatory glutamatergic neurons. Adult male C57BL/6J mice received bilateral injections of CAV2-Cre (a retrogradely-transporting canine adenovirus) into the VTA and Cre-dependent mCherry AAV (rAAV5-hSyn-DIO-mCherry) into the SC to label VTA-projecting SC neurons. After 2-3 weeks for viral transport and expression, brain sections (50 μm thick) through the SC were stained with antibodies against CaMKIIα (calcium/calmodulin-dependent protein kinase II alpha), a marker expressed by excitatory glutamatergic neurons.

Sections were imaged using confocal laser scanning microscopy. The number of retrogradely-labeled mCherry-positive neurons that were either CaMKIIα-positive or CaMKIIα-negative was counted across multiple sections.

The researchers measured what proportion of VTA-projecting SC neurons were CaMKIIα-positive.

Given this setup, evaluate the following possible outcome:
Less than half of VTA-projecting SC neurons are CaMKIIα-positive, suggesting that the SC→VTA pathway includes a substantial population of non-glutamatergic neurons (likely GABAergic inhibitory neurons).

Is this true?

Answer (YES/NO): NO